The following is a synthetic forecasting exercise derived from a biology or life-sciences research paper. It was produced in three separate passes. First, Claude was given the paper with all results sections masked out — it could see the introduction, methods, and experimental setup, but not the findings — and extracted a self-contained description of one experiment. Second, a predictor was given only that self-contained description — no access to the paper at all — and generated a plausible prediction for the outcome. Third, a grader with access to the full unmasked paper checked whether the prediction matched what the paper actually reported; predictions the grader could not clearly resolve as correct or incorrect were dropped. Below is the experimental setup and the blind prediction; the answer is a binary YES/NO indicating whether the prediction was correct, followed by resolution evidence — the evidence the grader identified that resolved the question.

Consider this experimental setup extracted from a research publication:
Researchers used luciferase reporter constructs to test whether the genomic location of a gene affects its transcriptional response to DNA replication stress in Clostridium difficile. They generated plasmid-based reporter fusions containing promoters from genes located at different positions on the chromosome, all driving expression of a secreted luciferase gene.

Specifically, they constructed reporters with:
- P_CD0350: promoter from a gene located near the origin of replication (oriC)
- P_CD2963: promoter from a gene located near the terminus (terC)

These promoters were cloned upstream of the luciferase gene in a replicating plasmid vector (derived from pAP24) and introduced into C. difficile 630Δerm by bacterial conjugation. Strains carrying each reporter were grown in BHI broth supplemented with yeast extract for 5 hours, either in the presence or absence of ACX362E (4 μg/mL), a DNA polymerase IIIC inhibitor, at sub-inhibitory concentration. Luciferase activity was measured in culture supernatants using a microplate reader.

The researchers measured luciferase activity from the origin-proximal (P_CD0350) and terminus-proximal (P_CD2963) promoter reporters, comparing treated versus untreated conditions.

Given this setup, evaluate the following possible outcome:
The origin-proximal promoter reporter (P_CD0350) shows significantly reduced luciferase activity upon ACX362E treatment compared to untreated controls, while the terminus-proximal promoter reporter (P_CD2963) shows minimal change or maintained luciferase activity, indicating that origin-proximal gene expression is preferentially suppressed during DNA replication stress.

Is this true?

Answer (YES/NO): NO